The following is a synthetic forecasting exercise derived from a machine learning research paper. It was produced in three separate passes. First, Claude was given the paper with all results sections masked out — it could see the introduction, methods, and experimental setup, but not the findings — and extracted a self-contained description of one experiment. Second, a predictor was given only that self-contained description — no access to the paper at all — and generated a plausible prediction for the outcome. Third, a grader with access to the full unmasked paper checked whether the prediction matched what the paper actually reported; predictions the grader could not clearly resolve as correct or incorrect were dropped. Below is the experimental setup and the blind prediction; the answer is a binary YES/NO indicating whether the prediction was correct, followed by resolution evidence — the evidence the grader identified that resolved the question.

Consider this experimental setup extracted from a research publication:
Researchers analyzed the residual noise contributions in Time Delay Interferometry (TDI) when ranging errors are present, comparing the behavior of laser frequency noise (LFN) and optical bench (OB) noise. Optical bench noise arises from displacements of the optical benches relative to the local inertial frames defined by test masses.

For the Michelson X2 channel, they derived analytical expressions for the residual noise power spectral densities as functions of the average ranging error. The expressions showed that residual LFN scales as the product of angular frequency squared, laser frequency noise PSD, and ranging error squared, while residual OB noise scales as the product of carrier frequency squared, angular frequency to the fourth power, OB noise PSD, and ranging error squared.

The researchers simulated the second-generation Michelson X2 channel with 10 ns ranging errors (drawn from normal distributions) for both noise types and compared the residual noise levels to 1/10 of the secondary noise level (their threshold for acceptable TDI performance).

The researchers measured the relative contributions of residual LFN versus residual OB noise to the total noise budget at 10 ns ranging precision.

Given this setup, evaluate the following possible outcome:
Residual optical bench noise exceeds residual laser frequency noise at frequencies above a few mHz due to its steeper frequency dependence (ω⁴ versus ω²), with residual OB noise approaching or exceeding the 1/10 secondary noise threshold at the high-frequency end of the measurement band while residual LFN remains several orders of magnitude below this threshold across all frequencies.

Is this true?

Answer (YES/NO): NO